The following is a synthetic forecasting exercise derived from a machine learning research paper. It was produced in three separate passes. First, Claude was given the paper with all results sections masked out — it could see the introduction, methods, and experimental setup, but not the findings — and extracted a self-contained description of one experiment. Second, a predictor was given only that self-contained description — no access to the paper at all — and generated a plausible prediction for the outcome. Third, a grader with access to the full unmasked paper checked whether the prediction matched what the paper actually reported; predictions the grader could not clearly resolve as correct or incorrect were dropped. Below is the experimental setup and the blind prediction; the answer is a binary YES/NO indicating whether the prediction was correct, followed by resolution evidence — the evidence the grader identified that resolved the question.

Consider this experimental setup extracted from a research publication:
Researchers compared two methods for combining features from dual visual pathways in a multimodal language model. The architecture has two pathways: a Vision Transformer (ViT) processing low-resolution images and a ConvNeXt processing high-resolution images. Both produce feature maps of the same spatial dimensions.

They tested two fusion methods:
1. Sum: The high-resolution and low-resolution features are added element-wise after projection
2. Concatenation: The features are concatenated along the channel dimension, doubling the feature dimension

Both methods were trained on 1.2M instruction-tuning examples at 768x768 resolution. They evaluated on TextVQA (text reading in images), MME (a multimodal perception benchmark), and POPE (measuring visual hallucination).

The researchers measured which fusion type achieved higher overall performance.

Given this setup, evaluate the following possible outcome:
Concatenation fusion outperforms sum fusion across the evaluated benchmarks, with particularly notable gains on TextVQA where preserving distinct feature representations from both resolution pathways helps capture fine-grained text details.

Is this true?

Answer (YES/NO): NO